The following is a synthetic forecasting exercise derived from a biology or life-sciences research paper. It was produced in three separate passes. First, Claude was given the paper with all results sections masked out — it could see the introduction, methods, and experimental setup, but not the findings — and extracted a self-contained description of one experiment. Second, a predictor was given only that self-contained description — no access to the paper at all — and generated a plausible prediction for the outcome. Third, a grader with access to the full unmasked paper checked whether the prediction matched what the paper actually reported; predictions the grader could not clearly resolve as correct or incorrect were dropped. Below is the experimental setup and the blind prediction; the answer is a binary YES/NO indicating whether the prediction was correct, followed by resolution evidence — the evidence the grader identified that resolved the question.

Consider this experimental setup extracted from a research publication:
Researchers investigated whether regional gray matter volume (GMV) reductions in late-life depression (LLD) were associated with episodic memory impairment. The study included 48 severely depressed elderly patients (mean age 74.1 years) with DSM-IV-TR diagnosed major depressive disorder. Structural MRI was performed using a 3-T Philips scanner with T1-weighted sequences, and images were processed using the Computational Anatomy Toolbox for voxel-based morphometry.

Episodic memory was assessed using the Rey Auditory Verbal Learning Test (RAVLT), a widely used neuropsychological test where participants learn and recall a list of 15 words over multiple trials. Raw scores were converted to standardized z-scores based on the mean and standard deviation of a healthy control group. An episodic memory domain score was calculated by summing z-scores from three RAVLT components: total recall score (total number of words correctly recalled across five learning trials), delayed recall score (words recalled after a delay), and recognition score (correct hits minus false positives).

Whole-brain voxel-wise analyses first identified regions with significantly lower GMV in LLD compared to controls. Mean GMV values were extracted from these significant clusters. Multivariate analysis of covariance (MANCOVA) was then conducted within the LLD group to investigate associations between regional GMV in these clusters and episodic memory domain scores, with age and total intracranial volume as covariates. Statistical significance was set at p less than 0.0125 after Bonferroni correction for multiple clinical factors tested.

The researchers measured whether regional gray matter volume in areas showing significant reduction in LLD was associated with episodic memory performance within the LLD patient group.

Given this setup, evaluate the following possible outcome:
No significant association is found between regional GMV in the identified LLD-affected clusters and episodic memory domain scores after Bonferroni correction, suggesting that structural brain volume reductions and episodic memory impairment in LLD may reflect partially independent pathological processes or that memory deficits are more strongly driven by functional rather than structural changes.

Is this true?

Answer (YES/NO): NO